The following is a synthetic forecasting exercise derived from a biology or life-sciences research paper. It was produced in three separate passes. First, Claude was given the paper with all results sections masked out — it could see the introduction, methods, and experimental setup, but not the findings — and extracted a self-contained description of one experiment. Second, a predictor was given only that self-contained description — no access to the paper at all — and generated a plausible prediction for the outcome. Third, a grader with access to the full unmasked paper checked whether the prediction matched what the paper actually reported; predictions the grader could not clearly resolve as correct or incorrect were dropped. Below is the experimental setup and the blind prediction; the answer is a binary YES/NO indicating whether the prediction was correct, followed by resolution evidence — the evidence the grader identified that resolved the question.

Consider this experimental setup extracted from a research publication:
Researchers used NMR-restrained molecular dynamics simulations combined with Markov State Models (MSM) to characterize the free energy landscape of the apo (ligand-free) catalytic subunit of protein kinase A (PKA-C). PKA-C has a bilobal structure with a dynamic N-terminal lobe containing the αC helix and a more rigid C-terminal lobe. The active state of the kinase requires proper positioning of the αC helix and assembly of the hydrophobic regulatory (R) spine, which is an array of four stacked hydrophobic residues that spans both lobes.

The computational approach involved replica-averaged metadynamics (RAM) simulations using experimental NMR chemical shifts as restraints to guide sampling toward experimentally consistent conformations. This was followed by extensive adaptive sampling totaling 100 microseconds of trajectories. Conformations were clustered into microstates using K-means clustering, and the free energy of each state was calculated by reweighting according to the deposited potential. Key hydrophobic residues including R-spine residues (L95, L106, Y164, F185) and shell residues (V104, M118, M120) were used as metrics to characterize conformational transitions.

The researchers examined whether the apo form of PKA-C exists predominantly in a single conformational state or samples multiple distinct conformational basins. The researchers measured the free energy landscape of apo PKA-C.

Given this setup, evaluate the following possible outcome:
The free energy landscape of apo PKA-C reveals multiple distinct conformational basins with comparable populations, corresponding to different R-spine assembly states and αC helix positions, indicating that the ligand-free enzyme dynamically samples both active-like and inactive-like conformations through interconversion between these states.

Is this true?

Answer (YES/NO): NO